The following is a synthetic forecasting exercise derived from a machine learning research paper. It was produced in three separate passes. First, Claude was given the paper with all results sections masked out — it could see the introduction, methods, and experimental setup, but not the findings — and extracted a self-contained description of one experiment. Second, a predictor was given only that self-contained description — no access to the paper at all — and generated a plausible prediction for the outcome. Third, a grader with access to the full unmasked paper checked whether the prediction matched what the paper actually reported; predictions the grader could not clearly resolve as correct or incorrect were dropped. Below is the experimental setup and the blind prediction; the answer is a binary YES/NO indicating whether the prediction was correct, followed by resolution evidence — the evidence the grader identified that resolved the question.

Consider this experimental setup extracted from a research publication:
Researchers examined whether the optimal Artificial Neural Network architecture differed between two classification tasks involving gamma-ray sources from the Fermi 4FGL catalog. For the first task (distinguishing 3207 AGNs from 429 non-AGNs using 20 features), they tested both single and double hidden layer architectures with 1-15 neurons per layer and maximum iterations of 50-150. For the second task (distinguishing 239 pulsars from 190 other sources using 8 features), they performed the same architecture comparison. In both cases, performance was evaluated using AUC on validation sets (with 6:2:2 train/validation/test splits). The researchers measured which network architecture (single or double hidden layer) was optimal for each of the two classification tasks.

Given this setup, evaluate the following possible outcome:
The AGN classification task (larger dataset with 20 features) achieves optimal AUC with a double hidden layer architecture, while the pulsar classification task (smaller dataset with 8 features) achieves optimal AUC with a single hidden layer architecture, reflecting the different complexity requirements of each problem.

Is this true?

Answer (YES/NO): NO